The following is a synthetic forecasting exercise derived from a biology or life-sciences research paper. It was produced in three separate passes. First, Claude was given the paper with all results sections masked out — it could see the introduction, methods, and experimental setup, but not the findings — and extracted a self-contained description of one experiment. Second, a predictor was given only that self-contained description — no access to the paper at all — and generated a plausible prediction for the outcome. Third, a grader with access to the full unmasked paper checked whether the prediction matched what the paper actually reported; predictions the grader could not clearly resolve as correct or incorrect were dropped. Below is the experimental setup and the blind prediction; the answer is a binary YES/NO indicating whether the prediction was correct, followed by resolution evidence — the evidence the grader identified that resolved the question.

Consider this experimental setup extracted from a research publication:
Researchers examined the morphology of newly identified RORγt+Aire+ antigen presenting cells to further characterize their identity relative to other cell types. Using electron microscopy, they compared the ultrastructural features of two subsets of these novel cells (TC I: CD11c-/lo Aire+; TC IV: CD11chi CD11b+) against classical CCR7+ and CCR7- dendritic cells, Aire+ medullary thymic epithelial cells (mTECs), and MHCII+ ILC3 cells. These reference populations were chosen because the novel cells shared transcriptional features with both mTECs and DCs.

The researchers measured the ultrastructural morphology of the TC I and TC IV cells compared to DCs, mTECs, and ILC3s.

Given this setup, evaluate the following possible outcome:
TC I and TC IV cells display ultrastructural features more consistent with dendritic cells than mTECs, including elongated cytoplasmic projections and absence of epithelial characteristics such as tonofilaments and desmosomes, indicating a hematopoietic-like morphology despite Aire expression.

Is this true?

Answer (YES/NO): NO